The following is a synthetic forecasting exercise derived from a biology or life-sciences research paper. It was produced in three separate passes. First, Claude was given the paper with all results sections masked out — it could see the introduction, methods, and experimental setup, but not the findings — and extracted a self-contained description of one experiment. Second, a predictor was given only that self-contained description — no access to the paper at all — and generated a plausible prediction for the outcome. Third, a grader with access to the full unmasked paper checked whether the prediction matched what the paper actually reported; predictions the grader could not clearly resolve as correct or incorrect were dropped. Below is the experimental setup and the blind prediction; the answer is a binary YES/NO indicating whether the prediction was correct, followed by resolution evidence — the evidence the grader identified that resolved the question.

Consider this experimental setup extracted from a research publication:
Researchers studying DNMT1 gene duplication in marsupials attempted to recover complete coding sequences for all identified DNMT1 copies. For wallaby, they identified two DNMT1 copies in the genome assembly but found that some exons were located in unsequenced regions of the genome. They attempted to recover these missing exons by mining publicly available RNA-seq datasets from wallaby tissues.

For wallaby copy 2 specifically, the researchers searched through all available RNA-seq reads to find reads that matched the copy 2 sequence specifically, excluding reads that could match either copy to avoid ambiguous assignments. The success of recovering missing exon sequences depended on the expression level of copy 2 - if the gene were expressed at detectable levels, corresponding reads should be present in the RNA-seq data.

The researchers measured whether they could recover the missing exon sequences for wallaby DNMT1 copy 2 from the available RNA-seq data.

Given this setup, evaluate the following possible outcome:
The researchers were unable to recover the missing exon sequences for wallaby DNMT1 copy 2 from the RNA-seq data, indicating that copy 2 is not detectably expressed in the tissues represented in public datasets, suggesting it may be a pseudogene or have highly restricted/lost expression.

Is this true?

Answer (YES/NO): NO